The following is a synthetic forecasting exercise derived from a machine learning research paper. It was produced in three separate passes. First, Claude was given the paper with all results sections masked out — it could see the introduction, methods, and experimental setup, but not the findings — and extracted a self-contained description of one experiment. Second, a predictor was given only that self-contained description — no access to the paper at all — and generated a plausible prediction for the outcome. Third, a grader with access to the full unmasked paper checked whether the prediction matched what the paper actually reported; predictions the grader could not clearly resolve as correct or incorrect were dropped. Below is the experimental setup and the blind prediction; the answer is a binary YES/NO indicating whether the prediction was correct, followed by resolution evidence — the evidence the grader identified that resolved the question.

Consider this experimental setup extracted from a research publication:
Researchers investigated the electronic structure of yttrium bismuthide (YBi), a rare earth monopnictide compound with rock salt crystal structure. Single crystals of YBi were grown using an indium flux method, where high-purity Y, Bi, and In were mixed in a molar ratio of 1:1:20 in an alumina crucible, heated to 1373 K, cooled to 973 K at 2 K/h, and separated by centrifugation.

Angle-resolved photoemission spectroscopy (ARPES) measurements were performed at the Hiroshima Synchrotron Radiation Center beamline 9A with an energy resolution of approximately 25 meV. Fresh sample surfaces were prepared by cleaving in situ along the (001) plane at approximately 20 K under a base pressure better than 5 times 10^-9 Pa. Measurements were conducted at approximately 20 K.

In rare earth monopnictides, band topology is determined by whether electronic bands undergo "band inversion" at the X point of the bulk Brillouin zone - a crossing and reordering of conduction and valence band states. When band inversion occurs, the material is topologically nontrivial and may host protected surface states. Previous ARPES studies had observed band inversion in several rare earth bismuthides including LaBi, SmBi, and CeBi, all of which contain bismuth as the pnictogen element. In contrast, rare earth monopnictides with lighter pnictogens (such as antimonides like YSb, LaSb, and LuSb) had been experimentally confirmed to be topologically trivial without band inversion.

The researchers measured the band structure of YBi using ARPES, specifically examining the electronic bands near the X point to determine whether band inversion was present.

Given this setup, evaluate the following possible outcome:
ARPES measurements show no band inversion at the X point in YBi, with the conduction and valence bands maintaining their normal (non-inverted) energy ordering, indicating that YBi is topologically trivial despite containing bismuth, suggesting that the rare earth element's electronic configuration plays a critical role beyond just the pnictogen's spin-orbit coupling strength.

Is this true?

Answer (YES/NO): YES